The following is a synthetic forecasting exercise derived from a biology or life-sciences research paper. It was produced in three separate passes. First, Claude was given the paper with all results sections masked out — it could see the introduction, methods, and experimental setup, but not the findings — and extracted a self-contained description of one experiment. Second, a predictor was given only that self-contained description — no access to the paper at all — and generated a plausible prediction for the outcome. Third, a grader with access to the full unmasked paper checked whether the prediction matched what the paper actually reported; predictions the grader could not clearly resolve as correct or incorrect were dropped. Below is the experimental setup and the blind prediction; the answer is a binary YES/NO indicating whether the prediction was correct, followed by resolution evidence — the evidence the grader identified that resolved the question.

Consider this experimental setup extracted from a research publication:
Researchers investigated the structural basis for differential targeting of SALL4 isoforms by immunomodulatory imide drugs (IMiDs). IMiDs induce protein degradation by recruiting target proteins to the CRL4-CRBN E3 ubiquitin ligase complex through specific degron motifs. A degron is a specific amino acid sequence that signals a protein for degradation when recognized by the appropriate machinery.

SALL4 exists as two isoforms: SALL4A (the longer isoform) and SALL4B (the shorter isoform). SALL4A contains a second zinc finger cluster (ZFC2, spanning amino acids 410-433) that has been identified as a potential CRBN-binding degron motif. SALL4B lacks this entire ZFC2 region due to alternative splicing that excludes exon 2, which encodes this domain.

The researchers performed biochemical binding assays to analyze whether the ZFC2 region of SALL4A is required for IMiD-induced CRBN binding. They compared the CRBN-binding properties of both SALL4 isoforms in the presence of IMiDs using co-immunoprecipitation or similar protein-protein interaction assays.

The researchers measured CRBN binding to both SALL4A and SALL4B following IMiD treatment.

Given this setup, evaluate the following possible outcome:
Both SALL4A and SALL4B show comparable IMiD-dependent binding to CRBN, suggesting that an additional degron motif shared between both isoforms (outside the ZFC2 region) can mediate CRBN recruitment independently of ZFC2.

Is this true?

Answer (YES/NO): NO